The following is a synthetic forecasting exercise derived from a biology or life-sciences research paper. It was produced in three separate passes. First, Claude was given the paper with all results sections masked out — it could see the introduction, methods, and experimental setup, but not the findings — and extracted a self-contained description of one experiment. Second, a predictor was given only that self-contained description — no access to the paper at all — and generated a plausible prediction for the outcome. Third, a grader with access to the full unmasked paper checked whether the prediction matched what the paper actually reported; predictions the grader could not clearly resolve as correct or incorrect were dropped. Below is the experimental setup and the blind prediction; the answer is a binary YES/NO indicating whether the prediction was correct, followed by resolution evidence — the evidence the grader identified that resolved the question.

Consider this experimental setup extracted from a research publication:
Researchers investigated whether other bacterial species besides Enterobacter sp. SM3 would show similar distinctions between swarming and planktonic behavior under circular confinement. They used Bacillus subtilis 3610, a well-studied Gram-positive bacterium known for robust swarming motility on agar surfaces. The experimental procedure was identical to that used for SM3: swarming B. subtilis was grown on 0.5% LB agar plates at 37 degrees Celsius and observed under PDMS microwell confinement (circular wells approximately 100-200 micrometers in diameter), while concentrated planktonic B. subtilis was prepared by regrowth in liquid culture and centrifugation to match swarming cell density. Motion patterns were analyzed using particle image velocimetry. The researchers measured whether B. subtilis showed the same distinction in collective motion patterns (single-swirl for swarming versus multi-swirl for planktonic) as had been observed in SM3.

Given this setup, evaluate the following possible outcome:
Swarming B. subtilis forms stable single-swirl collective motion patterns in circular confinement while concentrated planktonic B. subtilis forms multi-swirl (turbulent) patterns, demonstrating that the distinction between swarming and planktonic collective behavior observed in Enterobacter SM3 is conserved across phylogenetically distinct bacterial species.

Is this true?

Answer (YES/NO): NO